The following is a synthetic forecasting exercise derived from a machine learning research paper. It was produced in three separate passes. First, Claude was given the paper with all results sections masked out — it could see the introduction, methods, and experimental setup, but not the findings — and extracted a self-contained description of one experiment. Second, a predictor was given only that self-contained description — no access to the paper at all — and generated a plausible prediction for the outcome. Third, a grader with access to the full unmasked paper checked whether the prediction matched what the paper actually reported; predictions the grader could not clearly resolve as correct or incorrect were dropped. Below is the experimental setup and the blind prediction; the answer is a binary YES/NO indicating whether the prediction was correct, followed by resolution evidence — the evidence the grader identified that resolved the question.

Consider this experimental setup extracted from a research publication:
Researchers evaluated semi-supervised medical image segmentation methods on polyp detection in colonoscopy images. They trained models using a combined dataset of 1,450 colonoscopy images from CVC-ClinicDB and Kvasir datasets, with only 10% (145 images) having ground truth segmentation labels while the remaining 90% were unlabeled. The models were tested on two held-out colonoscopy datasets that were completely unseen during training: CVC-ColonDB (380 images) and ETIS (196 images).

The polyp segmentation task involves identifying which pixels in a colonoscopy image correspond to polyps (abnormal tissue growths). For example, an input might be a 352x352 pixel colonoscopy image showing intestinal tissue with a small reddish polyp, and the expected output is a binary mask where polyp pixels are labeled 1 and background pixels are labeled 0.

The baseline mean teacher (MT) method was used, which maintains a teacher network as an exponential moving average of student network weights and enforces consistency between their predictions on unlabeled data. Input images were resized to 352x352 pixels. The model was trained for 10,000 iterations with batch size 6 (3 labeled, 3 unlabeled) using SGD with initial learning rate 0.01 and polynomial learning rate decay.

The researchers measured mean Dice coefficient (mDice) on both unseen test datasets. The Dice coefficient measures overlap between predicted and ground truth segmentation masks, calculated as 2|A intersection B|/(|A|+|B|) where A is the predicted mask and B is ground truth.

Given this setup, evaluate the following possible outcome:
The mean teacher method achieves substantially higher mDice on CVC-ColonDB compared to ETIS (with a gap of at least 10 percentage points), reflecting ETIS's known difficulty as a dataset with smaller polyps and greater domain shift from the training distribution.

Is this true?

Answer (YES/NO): YES